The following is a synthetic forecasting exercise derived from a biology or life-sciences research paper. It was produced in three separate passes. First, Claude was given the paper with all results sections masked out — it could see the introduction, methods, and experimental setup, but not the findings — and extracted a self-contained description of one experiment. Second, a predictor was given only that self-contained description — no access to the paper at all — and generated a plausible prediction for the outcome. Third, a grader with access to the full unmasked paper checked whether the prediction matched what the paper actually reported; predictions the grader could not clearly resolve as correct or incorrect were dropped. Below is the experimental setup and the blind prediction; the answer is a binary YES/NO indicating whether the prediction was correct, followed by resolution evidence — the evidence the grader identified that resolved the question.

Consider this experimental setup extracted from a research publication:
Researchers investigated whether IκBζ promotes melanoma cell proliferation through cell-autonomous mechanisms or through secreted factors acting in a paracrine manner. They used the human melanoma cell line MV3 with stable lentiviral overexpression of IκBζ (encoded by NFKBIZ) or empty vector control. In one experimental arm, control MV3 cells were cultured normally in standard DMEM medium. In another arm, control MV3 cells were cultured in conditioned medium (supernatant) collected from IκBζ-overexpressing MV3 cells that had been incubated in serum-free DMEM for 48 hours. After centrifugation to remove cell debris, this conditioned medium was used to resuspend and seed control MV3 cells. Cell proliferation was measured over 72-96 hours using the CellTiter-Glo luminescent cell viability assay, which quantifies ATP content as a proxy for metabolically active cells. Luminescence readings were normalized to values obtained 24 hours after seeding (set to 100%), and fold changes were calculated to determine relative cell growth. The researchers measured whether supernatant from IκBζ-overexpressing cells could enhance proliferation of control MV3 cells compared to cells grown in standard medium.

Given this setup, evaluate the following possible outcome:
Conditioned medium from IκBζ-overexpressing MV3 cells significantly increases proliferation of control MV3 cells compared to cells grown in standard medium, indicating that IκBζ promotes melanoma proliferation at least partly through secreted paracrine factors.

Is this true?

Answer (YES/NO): YES